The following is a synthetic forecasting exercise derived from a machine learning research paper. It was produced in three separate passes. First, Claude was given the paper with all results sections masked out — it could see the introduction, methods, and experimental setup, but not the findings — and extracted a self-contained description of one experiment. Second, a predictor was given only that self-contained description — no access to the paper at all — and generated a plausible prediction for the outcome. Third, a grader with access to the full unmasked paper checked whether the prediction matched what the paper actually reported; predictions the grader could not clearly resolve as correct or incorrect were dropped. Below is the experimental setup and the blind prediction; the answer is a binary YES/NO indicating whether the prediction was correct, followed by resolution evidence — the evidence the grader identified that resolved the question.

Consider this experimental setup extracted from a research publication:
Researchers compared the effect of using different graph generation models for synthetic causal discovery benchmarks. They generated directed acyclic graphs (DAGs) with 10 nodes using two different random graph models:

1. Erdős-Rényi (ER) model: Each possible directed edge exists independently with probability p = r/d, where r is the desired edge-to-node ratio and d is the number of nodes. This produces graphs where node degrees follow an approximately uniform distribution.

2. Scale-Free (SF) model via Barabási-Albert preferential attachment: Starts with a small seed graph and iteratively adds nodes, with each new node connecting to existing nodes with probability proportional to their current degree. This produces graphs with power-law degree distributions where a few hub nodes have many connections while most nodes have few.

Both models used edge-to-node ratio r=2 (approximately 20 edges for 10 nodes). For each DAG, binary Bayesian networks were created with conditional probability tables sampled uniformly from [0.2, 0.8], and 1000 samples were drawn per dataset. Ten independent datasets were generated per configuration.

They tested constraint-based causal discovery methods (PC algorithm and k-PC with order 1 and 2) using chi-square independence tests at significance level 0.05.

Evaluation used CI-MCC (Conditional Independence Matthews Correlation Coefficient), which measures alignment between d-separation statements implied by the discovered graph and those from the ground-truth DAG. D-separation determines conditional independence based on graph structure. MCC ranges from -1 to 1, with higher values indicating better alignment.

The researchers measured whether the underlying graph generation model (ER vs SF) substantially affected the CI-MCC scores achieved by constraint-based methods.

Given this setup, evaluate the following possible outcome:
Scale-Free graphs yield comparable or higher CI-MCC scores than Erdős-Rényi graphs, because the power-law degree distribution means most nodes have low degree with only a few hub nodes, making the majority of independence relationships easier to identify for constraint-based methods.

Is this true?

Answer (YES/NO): YES